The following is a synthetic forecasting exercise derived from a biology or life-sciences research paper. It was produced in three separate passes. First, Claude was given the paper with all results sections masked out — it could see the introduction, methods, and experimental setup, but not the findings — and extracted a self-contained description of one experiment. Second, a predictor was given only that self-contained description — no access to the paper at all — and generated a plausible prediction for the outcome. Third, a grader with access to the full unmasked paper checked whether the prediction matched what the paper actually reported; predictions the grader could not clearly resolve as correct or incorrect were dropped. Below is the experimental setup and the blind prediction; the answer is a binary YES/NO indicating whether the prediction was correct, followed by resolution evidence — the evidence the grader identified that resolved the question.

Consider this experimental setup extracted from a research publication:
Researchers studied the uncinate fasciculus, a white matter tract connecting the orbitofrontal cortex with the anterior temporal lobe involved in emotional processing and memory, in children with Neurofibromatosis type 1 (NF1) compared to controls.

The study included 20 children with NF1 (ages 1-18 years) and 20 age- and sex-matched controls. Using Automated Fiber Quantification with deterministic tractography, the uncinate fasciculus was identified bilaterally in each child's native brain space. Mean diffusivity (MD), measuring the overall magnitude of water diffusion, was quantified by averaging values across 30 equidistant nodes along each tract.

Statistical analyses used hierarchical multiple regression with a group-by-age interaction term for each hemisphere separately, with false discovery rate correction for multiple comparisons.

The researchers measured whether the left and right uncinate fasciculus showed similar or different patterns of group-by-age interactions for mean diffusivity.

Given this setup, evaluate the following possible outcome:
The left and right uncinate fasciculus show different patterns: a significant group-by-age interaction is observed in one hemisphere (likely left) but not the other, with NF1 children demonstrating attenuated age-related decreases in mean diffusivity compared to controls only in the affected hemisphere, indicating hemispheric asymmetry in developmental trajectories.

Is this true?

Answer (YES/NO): NO